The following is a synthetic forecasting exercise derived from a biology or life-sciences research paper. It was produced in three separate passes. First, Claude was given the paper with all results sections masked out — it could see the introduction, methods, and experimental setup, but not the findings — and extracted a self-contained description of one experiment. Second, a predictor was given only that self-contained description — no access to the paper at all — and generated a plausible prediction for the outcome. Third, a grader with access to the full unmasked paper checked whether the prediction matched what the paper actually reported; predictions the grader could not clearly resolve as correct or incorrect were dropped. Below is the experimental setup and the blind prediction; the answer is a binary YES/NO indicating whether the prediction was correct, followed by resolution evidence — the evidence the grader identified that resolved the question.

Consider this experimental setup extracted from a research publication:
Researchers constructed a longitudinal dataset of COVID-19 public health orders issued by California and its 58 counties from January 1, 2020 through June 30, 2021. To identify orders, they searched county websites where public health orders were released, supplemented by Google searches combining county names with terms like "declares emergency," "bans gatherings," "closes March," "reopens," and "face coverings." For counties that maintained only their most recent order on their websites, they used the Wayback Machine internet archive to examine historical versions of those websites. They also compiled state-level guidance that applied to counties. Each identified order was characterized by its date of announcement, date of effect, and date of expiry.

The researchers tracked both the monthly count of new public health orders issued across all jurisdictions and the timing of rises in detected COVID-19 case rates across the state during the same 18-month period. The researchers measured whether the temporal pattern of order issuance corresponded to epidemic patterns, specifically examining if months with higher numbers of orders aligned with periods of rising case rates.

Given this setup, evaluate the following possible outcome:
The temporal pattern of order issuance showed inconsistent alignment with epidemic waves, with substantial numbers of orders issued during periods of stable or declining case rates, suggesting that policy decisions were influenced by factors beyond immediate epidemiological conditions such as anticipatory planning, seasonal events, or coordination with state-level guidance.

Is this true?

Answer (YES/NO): NO